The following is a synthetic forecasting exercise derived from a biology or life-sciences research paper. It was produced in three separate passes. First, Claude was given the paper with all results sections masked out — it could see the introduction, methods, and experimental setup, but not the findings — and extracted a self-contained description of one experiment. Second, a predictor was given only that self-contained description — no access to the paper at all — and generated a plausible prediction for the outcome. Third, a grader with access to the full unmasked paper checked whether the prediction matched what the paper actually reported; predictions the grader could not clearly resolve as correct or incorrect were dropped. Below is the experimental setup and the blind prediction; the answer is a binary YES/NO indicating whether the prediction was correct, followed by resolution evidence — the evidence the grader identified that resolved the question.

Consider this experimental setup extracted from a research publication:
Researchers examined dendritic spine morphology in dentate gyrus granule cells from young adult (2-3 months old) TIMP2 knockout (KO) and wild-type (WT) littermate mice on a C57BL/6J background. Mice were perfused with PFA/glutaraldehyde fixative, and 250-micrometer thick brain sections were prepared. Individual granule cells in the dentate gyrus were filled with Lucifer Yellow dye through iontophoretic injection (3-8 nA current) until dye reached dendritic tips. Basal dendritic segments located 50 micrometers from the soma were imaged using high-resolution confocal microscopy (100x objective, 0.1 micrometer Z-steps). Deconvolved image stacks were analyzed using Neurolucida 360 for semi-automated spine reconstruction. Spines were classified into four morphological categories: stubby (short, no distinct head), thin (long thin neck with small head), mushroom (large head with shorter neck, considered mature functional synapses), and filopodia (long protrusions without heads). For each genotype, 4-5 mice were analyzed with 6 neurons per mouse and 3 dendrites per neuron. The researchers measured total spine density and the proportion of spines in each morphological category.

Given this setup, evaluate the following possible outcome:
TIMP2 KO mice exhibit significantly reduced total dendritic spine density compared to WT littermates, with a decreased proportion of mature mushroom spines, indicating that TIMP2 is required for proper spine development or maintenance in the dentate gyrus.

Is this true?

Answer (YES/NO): YES